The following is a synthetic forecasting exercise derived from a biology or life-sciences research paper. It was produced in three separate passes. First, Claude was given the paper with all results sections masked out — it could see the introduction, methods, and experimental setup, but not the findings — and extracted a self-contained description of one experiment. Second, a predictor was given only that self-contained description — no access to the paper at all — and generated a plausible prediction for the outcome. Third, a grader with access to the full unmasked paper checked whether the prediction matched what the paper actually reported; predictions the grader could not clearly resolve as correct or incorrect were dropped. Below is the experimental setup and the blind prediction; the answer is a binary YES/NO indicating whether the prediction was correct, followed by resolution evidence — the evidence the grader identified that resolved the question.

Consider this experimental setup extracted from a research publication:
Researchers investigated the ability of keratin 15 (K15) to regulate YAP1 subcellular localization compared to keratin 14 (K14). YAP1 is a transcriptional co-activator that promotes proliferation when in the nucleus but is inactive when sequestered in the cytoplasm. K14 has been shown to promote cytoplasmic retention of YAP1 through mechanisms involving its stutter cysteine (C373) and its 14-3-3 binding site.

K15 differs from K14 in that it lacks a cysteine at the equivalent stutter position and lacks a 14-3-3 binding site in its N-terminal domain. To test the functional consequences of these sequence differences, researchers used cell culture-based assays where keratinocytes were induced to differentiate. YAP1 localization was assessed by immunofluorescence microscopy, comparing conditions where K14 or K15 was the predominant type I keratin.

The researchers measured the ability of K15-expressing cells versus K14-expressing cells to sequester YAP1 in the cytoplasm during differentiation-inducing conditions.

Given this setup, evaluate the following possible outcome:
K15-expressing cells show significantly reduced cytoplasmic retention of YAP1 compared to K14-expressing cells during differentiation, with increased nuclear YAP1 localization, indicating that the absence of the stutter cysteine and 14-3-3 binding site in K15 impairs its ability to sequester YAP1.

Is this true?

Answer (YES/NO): YES